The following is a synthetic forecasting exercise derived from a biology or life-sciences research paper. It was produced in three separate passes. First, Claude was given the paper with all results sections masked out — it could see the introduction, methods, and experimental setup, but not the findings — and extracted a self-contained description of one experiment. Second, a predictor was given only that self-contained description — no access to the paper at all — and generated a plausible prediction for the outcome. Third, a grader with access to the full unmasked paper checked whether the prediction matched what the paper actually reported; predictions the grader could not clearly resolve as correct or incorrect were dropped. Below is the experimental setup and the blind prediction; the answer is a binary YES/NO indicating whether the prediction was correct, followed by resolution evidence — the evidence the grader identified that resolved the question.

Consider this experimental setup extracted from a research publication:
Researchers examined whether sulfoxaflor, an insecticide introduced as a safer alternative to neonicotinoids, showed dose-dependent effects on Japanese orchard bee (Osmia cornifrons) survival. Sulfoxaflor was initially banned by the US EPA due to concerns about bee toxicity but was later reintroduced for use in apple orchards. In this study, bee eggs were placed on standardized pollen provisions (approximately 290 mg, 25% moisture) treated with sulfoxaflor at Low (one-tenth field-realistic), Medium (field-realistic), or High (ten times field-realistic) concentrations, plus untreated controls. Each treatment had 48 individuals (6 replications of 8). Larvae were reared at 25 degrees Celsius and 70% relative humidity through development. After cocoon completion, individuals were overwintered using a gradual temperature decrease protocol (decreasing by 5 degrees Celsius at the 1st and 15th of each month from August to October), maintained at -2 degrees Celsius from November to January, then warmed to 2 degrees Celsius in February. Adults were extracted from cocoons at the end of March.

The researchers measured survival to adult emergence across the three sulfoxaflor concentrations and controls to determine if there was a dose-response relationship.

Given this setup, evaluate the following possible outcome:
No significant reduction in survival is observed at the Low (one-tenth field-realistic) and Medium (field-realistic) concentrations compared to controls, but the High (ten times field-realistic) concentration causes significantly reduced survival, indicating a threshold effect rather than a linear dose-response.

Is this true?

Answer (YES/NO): YES